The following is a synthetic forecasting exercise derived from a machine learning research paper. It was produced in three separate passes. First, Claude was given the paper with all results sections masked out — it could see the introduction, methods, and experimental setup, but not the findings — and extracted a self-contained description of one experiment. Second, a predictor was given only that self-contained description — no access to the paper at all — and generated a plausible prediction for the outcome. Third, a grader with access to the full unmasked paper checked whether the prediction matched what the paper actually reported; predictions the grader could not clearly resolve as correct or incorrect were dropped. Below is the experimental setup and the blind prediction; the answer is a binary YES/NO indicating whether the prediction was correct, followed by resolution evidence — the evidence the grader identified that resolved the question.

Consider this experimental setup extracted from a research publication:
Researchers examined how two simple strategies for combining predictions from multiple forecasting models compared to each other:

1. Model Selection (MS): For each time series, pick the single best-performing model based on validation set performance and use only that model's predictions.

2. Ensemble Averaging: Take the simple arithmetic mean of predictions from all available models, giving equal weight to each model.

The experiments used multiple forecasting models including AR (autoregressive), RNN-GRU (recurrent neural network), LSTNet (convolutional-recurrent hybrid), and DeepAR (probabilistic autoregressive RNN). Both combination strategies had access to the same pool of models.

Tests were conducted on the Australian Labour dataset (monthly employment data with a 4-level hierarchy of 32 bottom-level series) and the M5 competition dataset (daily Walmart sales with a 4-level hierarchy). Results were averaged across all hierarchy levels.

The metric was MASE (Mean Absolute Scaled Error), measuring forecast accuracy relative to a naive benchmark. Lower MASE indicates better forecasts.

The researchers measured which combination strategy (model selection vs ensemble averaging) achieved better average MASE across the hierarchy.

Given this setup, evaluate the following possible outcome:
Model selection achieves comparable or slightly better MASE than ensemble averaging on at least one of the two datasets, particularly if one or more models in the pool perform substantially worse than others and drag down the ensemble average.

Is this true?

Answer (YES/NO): YES